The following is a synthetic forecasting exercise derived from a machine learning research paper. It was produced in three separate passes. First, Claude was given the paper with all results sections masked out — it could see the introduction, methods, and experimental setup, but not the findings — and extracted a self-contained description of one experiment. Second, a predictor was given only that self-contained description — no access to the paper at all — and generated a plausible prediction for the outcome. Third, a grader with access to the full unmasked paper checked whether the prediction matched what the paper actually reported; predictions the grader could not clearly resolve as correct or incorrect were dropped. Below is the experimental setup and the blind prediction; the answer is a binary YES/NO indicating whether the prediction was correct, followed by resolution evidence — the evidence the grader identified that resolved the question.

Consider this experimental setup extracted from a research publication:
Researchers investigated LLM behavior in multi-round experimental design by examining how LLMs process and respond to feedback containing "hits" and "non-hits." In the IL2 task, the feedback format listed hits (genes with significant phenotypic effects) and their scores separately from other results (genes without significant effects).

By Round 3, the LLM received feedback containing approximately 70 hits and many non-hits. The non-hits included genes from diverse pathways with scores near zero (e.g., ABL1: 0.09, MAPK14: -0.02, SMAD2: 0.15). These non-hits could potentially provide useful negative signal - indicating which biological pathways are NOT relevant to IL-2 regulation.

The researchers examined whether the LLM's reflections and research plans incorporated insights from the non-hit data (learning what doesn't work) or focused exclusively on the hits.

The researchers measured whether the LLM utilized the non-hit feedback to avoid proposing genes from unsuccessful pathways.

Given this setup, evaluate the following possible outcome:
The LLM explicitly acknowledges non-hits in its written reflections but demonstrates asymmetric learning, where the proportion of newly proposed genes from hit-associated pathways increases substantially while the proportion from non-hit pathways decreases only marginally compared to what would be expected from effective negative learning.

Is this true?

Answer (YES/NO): NO